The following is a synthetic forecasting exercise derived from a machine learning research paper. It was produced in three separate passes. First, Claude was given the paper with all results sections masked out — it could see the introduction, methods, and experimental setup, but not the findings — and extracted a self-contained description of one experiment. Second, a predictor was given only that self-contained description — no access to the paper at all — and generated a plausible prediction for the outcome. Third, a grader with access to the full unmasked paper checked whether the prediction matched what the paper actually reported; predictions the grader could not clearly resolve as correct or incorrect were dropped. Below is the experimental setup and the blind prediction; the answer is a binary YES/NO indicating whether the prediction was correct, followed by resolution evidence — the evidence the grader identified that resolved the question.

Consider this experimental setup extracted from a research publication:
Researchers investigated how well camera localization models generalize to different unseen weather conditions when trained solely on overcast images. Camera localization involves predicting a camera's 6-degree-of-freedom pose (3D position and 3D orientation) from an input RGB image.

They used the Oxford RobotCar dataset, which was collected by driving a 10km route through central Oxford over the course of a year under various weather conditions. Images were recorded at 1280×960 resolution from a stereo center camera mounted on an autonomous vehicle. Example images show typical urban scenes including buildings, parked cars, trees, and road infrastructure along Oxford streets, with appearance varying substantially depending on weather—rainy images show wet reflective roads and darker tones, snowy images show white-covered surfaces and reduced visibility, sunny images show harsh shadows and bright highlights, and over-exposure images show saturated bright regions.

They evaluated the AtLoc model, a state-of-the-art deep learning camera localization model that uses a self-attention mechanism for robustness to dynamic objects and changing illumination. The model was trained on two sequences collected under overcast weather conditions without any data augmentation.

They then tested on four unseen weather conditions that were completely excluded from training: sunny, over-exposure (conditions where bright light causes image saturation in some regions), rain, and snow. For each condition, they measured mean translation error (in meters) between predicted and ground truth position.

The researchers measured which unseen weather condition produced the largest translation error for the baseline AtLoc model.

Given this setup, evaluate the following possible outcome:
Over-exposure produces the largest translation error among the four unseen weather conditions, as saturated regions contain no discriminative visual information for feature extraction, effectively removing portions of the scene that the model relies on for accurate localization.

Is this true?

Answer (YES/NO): NO